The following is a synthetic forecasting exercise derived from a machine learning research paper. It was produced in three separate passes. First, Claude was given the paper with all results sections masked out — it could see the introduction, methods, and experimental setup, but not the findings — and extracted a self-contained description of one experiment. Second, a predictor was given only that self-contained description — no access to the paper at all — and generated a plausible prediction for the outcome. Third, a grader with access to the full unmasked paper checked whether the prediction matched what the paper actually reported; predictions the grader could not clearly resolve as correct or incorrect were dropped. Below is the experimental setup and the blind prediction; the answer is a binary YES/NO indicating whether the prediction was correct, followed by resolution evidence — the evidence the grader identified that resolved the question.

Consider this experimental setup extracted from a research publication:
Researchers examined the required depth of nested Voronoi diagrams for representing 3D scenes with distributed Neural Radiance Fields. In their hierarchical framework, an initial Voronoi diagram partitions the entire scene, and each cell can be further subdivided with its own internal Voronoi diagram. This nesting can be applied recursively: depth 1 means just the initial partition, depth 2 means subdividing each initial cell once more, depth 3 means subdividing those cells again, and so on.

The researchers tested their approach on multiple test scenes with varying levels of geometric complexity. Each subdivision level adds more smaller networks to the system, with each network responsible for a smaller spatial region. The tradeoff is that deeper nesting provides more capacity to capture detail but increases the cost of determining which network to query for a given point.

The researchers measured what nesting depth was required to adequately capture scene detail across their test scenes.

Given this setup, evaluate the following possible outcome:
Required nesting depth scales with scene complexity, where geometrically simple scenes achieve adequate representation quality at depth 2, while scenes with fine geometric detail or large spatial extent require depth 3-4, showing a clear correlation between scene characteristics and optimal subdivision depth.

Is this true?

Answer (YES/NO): NO